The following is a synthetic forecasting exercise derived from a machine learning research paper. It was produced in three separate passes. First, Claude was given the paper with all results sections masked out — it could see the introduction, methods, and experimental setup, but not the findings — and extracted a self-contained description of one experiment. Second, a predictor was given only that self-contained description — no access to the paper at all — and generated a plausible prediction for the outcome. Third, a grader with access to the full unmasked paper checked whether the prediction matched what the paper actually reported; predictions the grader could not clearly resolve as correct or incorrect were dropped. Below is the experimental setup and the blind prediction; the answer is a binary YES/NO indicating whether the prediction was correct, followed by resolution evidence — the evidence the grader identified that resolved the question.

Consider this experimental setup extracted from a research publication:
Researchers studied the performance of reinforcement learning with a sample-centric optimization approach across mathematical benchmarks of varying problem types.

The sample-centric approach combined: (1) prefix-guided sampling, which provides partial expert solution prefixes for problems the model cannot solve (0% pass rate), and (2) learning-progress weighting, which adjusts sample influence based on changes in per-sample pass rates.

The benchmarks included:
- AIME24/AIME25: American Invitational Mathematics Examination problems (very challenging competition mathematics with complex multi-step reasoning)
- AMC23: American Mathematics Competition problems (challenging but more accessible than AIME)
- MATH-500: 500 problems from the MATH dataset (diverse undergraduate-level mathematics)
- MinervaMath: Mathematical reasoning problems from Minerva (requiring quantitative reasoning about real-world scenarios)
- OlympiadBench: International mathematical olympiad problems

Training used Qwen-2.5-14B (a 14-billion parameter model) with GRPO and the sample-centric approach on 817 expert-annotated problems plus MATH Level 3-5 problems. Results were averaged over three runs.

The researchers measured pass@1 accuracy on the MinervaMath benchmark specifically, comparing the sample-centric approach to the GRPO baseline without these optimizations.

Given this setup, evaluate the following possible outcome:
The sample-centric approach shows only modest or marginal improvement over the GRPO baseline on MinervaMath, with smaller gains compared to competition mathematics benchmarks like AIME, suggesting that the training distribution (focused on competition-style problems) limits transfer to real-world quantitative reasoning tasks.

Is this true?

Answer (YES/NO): NO